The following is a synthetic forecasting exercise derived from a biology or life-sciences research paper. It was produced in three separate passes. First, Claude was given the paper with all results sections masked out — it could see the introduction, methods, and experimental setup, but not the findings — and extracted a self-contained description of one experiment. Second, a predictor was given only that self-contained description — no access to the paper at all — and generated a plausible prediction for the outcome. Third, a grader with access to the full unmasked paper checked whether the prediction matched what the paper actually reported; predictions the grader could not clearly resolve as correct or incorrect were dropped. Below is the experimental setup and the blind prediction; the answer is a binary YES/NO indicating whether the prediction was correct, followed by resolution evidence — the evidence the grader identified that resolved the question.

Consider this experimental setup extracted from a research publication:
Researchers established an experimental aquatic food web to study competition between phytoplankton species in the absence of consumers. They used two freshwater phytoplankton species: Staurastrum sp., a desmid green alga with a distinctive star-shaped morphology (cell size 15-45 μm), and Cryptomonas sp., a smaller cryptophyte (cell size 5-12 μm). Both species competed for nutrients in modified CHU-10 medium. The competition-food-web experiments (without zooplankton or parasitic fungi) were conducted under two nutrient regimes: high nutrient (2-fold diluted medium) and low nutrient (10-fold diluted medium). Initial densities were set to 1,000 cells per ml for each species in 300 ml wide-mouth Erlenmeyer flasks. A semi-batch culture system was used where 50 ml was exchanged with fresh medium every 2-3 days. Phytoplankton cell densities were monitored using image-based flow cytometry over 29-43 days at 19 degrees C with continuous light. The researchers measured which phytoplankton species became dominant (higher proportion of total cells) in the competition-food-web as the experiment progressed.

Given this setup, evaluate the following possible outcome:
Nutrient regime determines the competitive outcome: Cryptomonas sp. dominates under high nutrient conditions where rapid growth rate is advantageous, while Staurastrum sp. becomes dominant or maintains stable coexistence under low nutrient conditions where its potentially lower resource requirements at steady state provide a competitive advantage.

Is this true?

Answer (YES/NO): NO